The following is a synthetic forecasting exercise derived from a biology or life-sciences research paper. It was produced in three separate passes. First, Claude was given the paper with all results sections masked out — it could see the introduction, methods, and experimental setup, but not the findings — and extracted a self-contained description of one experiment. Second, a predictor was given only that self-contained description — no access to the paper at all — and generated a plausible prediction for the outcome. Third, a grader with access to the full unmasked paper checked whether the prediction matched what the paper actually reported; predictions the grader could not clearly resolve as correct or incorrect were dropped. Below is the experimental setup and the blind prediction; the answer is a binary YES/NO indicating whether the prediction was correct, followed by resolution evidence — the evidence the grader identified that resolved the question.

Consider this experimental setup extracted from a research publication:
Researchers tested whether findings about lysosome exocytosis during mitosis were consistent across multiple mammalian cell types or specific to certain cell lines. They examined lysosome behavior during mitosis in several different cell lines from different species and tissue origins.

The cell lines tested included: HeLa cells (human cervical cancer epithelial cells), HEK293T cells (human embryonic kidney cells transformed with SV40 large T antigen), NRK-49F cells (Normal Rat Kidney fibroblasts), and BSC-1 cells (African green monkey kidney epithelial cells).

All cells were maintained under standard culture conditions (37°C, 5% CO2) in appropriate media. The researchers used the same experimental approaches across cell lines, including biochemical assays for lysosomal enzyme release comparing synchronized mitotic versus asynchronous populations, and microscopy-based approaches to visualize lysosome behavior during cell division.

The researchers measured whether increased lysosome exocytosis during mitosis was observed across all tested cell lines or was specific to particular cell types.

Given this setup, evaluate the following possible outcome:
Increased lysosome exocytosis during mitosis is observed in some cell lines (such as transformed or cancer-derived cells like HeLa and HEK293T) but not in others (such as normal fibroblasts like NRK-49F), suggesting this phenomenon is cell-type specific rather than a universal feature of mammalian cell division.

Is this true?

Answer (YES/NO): NO